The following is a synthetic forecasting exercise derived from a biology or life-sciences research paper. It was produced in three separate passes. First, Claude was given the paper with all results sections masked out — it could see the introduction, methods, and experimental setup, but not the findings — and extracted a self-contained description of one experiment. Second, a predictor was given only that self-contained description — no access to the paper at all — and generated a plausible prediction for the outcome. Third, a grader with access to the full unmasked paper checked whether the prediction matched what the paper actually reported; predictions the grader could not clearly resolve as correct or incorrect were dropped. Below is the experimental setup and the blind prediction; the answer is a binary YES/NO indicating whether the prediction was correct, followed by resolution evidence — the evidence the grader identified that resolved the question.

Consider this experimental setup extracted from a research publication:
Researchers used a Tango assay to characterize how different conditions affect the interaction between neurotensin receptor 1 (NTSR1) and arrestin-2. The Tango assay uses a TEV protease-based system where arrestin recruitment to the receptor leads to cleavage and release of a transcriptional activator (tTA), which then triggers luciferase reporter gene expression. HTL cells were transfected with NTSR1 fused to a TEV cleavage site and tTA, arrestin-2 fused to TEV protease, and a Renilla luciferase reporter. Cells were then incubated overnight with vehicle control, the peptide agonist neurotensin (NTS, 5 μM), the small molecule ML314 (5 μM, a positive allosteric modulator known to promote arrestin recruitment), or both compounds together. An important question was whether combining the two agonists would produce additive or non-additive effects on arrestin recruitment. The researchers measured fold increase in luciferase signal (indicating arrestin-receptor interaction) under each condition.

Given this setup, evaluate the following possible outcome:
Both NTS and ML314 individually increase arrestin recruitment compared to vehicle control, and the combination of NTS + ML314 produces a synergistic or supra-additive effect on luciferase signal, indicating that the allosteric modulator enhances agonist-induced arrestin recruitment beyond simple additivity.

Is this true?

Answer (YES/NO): NO